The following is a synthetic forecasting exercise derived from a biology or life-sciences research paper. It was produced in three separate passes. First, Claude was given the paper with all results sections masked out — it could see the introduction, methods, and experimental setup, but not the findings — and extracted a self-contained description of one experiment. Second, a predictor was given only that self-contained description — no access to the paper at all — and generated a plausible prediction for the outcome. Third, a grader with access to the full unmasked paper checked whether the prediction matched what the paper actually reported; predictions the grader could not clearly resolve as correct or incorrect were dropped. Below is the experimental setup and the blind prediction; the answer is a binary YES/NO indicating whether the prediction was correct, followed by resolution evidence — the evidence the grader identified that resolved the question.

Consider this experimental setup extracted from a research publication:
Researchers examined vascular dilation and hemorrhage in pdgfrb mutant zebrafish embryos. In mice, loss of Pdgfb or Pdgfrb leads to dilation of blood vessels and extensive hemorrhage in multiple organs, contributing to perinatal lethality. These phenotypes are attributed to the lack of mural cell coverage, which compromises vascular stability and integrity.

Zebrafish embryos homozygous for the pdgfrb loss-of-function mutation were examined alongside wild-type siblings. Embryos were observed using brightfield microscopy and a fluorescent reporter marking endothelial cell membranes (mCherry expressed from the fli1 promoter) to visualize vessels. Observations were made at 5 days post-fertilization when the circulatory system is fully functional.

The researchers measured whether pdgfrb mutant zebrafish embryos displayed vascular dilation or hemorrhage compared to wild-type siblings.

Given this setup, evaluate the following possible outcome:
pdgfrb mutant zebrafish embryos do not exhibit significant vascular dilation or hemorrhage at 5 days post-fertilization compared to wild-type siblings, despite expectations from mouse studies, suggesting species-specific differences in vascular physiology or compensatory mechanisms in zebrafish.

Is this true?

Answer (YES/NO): YES